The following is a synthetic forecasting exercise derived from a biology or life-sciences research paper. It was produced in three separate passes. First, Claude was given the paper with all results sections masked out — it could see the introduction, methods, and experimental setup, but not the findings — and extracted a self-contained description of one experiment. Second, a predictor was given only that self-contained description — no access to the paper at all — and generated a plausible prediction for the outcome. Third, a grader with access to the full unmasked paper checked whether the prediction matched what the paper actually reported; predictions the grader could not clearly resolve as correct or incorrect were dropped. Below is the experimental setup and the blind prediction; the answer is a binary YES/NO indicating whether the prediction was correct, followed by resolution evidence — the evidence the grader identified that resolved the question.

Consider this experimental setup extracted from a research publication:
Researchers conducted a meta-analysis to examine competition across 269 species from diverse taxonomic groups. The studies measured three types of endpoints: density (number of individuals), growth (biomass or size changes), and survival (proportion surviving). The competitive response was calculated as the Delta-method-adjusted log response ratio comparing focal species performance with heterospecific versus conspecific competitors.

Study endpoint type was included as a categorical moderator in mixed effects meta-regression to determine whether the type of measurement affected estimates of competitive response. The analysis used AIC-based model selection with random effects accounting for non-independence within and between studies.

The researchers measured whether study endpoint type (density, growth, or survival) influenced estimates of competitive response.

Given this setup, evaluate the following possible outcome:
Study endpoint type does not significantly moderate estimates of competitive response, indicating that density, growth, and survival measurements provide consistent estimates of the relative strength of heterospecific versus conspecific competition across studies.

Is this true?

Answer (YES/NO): YES